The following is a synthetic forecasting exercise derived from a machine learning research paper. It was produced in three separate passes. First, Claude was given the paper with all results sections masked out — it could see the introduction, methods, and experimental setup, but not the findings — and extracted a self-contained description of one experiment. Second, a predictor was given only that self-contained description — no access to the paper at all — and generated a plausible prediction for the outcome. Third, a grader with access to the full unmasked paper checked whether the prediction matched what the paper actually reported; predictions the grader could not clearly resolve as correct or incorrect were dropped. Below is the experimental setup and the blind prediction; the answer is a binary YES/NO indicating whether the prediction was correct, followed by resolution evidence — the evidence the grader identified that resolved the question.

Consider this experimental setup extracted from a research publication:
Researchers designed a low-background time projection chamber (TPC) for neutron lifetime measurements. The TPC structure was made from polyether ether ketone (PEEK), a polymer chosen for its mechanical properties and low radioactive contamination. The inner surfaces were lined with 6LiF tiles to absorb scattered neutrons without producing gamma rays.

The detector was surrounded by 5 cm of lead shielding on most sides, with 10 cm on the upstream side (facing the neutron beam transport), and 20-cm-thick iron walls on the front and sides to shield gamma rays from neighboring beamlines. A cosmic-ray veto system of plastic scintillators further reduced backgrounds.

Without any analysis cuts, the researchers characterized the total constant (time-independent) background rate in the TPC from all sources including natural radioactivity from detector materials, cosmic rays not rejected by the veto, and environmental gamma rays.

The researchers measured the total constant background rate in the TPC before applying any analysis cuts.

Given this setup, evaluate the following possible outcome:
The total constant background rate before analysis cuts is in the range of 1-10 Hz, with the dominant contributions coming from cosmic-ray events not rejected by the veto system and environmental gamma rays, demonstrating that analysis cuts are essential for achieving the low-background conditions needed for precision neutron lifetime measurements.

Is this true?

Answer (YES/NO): NO